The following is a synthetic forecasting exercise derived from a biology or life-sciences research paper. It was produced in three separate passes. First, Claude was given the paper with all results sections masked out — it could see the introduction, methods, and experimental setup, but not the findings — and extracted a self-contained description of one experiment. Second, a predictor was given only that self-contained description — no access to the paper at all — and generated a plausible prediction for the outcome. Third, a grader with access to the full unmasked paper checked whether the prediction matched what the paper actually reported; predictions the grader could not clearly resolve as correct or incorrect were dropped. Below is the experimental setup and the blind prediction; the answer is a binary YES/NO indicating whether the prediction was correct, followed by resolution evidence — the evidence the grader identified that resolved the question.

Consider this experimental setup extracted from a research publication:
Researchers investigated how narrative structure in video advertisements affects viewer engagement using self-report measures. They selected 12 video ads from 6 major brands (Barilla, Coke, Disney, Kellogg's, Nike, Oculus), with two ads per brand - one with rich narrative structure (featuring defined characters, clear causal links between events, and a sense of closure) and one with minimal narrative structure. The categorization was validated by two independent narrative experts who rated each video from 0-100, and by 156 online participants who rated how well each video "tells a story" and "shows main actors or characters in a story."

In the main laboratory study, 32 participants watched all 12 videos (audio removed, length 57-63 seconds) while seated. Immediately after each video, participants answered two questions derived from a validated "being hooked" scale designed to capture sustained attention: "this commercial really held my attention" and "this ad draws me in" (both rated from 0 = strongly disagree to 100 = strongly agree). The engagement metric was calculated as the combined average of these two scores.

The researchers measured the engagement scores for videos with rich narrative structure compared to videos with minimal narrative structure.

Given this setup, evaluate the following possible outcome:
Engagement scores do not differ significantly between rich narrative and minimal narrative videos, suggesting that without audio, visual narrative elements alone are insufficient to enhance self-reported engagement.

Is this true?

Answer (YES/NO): NO